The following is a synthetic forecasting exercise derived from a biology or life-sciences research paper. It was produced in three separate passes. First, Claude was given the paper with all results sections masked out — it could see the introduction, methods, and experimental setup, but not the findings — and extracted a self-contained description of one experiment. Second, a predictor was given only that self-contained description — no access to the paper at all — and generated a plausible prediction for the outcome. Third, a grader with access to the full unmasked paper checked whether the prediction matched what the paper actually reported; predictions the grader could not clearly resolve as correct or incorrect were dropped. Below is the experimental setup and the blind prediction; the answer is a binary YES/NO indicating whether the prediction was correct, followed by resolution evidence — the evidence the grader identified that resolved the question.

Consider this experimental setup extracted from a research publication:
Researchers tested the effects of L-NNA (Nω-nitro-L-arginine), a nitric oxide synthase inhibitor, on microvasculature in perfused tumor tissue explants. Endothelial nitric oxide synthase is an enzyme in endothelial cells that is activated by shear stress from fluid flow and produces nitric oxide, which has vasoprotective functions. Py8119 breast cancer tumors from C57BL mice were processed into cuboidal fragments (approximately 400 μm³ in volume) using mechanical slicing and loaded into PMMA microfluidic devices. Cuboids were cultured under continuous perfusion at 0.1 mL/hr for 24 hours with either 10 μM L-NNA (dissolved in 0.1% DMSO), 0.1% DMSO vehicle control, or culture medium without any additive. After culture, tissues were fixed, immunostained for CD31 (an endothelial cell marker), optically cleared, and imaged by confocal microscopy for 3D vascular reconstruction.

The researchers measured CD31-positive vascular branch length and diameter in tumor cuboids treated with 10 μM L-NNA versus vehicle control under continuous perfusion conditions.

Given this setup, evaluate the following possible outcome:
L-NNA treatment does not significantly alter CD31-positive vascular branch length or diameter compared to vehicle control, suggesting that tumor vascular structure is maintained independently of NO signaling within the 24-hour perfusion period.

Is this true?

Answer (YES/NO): NO